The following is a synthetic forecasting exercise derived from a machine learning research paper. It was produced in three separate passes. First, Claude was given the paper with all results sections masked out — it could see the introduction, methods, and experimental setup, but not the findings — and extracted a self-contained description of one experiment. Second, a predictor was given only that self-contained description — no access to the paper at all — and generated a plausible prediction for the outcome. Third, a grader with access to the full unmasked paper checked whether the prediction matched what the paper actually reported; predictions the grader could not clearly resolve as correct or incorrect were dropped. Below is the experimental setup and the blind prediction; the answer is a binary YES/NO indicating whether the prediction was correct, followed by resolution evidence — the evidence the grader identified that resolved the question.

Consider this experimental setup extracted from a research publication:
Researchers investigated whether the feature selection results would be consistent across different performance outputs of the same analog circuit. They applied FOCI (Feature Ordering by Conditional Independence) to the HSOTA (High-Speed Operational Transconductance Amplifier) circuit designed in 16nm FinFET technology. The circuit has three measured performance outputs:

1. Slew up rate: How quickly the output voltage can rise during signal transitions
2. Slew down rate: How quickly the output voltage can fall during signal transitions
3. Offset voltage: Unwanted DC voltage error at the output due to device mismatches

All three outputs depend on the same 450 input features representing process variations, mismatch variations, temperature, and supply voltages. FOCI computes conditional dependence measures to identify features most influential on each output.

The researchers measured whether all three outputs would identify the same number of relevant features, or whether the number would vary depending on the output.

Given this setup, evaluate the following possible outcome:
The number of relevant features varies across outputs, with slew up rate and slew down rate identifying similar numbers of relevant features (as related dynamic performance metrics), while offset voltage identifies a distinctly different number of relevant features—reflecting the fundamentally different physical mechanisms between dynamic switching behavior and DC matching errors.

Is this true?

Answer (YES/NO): YES